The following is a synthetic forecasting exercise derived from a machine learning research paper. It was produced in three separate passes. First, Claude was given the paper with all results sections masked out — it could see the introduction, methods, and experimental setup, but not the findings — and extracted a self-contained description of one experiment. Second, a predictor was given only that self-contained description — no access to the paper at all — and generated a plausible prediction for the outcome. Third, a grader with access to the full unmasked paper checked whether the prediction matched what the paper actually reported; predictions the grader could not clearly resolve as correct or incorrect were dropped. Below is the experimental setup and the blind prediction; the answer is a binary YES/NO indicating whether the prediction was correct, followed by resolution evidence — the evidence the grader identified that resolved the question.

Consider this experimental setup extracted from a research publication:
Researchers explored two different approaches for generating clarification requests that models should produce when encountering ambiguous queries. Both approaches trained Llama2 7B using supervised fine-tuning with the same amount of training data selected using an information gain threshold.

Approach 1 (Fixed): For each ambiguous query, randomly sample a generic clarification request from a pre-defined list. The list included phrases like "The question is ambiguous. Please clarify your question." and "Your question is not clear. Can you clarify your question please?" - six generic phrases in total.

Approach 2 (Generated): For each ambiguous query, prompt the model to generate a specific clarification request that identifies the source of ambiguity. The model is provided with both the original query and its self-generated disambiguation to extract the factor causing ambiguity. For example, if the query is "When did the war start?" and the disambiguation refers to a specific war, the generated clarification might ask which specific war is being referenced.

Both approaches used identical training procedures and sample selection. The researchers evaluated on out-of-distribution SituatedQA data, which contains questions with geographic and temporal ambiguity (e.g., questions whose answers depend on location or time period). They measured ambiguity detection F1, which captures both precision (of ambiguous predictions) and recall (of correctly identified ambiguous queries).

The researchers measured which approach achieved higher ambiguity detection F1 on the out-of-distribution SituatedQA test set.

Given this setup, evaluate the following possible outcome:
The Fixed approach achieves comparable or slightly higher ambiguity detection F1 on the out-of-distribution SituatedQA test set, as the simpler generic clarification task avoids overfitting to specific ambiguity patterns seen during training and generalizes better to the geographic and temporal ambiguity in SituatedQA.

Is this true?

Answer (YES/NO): YES